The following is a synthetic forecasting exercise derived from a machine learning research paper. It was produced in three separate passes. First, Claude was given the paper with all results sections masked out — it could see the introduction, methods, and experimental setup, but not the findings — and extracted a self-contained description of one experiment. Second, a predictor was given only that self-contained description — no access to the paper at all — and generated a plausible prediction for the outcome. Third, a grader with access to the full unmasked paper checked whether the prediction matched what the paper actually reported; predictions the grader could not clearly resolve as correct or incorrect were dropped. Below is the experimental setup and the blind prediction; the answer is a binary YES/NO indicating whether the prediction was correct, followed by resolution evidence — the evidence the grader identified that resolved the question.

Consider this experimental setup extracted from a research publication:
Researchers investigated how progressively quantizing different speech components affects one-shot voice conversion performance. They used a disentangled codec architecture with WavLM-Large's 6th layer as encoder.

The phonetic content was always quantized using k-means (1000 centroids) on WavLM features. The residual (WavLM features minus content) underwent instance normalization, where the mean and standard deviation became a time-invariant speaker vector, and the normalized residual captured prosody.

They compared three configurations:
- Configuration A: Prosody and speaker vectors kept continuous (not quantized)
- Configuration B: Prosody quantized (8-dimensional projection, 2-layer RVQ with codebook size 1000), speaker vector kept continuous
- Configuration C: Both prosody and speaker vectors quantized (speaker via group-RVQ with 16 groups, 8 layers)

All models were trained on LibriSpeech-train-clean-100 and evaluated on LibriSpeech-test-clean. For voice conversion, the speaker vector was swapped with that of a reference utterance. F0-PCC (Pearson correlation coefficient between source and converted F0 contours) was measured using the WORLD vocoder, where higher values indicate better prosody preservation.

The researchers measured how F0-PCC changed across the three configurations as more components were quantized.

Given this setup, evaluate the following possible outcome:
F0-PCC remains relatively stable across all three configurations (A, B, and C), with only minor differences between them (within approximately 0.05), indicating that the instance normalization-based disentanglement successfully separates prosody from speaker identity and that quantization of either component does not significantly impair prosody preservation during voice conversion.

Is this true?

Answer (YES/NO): YES